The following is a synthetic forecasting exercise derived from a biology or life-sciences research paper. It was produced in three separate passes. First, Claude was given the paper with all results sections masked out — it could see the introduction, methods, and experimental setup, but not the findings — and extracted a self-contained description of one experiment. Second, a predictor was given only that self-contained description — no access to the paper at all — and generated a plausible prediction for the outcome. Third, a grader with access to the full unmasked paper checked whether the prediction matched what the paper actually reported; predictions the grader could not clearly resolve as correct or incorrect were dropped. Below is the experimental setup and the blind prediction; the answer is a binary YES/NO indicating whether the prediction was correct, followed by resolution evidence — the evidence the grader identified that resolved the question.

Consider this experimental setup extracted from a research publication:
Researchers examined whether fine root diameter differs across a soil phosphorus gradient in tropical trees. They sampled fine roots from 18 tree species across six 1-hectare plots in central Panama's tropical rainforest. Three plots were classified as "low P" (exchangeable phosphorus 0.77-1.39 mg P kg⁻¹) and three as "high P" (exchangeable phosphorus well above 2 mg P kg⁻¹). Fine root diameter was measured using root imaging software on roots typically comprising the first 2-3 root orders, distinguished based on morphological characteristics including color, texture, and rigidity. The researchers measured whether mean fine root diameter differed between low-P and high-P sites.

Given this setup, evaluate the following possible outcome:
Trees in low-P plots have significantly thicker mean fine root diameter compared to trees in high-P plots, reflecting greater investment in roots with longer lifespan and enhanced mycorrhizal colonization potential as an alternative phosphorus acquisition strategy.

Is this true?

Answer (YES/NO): NO